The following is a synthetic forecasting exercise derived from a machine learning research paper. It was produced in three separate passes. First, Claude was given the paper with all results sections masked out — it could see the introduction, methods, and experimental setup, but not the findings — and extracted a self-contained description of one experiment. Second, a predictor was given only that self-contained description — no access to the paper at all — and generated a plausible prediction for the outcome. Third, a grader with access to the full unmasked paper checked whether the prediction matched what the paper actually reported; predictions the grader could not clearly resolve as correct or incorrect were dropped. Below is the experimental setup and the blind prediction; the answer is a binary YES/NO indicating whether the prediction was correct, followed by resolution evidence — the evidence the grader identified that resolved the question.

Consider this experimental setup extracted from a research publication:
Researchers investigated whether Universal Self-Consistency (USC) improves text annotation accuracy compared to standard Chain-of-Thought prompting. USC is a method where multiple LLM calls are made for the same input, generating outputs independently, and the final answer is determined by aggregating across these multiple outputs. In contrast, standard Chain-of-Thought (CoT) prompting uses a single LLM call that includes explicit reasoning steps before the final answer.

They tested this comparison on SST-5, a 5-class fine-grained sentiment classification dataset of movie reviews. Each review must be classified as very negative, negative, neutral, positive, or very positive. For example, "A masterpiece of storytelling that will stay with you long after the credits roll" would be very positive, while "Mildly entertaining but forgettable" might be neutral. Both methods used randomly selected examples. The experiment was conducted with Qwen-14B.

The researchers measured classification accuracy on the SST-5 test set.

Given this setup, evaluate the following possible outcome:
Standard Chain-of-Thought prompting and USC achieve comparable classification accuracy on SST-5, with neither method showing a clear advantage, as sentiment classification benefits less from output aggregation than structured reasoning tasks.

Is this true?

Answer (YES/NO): NO